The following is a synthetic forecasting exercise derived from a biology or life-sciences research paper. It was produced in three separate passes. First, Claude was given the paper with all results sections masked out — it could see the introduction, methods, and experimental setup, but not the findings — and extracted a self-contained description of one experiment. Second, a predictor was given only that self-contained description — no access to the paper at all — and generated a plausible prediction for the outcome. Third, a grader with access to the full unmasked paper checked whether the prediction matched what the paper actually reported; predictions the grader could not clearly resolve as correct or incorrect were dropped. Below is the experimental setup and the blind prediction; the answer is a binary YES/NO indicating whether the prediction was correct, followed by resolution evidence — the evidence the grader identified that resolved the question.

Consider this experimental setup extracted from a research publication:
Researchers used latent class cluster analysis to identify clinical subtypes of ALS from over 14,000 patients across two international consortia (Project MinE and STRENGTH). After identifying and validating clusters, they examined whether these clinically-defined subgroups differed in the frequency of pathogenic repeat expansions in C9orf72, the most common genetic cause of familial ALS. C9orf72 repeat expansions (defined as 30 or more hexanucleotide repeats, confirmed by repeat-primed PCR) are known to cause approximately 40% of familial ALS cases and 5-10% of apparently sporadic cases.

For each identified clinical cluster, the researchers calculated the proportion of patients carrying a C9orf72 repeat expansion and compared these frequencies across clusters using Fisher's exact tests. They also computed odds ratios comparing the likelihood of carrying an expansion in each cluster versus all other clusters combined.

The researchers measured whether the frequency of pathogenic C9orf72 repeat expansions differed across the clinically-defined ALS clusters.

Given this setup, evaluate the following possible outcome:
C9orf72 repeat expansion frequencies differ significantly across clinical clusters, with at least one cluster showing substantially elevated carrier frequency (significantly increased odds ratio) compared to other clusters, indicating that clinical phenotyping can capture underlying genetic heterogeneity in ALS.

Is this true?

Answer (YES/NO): YES